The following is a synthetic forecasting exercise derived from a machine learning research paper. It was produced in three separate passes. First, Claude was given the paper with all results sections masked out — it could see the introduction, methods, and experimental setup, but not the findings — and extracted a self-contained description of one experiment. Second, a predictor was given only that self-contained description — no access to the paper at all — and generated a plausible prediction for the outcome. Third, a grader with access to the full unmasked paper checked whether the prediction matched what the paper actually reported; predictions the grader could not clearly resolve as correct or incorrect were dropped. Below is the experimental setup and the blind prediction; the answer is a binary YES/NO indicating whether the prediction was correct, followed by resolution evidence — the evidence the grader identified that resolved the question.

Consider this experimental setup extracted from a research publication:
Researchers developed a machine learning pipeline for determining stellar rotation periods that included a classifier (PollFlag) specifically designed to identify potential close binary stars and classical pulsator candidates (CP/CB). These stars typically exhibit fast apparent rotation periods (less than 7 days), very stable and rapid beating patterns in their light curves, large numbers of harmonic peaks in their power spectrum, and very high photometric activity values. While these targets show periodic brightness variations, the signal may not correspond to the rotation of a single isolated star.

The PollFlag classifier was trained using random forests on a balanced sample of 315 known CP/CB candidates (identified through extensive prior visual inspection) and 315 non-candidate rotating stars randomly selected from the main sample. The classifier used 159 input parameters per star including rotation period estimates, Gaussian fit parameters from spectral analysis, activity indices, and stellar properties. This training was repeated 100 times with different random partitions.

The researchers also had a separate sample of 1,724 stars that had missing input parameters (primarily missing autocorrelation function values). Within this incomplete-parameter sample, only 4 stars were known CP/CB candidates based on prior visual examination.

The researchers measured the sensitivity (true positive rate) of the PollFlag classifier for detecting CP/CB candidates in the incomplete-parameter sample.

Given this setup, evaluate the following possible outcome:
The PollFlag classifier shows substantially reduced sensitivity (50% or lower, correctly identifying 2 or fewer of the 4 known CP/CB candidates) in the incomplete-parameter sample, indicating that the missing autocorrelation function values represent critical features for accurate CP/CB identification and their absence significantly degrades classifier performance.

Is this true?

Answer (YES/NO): YES